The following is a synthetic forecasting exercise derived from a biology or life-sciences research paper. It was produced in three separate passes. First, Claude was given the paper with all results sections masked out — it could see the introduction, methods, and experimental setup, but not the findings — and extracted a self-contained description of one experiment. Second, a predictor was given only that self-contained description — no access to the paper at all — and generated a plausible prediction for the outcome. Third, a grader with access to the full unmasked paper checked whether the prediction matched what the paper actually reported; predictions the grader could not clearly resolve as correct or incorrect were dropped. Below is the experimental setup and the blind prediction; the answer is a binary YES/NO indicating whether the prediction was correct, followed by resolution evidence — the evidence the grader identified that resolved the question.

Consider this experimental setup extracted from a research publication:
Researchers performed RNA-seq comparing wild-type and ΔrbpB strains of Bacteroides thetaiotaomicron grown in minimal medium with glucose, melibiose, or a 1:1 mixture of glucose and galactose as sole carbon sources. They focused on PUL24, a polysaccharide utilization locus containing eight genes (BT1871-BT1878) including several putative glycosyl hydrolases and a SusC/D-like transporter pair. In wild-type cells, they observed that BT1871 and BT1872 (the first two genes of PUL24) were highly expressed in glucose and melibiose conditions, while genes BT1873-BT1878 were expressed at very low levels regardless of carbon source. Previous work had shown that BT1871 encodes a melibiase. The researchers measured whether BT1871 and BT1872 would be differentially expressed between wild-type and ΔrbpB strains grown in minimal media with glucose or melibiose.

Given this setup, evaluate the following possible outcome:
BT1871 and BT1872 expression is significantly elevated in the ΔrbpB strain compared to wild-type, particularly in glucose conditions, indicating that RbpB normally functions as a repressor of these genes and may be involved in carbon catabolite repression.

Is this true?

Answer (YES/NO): NO